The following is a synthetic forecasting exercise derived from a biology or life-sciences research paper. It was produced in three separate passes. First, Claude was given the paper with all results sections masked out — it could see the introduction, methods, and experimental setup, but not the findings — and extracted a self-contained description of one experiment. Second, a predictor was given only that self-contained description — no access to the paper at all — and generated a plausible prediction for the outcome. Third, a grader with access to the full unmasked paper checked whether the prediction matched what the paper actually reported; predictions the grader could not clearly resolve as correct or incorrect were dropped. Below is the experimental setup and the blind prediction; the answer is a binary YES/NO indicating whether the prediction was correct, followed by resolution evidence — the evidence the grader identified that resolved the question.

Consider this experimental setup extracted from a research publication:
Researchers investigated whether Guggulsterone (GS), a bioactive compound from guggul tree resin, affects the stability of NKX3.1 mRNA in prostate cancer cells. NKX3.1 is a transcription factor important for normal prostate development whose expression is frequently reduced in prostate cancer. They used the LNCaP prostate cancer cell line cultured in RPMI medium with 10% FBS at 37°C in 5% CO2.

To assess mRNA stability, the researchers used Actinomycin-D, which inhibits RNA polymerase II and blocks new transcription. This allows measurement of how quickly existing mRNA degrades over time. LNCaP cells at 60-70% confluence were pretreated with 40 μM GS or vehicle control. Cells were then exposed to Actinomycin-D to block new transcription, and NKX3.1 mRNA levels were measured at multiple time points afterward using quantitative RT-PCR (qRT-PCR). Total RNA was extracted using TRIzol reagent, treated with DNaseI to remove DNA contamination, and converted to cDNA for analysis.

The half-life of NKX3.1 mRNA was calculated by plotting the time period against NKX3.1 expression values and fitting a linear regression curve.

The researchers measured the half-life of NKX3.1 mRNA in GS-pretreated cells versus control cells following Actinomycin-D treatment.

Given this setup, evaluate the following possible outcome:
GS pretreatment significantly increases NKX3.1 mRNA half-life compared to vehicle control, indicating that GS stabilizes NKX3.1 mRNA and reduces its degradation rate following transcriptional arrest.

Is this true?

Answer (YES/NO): YES